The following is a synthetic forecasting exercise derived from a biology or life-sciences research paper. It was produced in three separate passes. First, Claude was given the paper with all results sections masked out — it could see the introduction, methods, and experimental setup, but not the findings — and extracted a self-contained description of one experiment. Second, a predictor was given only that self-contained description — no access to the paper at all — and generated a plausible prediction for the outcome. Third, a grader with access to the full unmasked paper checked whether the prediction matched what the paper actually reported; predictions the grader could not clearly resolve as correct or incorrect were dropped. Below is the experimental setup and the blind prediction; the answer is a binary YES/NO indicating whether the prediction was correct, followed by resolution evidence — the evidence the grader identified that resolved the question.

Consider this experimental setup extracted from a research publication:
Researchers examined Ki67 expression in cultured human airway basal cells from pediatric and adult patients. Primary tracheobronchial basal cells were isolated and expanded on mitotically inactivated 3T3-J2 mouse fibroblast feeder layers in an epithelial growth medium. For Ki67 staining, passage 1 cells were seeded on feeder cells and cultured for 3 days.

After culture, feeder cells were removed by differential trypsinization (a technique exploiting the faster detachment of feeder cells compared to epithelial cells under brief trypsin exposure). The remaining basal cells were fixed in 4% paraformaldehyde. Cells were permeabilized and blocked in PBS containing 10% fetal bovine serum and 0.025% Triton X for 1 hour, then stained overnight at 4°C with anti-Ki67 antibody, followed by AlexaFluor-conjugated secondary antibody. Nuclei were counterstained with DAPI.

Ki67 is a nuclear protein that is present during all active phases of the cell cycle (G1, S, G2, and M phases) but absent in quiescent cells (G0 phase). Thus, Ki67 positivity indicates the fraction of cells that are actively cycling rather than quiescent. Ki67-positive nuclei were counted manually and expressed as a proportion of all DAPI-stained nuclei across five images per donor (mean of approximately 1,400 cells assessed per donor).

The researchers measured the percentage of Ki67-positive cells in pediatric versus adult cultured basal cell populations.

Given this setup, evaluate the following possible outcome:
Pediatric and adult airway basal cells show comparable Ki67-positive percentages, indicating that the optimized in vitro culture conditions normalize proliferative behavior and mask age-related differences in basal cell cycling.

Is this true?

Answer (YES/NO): NO